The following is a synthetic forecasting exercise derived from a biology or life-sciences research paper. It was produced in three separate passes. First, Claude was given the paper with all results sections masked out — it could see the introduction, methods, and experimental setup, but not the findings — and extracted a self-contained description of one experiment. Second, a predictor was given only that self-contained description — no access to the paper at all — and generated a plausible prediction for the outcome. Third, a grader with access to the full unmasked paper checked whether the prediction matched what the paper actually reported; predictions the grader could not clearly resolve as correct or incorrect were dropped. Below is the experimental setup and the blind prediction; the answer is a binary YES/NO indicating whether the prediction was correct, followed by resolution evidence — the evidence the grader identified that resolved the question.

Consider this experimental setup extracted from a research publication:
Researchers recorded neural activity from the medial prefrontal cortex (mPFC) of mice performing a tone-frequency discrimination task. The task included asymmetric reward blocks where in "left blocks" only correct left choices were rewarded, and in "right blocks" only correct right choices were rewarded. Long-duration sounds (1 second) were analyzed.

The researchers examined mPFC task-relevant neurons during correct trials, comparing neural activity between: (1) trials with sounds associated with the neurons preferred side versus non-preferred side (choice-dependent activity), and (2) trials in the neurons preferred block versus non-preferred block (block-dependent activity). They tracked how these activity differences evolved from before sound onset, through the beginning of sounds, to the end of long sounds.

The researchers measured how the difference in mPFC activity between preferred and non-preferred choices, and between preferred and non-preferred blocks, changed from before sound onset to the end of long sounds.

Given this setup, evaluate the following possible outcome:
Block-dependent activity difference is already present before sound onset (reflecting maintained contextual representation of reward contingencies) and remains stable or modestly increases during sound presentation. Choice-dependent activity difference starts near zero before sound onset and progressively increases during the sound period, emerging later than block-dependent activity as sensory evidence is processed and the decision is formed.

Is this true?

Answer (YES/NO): NO